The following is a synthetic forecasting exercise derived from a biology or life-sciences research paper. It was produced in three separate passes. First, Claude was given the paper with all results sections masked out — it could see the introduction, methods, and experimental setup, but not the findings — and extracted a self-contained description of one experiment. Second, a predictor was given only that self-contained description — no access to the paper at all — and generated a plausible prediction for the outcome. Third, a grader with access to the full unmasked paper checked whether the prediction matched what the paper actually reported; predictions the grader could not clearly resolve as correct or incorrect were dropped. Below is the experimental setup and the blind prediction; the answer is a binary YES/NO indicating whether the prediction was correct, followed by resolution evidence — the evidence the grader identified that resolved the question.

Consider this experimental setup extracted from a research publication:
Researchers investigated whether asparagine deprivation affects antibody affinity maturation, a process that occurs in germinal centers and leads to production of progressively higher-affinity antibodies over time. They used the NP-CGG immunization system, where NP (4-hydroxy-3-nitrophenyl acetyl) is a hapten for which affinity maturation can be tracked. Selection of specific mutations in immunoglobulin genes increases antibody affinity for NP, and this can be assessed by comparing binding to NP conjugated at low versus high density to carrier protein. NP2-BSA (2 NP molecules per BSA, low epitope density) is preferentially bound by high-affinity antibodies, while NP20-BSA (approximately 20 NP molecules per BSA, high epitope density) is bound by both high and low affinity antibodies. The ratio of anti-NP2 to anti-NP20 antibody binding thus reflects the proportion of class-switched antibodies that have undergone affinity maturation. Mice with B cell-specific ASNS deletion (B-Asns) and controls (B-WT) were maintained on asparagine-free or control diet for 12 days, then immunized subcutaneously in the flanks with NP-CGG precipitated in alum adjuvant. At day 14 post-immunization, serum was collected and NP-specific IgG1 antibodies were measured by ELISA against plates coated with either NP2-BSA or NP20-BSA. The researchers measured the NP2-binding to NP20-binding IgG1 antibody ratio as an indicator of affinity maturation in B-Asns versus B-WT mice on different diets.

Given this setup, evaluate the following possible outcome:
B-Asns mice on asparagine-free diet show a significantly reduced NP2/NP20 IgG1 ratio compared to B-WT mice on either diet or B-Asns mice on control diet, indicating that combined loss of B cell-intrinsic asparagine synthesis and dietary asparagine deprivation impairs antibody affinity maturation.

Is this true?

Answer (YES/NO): NO